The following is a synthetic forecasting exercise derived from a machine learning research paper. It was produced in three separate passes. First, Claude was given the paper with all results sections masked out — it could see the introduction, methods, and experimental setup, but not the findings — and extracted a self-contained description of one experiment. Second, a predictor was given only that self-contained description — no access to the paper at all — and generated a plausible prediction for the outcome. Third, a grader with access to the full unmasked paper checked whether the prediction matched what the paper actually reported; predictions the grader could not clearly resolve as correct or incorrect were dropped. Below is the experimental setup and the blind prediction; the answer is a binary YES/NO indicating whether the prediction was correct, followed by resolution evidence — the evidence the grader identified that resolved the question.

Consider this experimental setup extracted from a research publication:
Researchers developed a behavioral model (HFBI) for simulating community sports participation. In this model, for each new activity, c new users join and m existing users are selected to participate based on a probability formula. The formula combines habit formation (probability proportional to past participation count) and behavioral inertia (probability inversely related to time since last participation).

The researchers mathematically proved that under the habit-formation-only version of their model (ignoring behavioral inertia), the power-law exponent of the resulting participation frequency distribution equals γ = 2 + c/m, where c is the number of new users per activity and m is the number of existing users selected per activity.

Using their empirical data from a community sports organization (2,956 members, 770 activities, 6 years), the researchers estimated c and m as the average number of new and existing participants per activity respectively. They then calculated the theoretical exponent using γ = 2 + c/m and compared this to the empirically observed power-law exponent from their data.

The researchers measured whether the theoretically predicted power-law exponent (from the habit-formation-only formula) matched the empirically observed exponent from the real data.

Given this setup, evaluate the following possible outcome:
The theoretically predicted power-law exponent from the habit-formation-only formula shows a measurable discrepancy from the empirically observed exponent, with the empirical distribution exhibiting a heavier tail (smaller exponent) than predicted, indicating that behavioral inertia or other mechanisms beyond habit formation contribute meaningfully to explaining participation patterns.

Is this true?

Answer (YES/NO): YES